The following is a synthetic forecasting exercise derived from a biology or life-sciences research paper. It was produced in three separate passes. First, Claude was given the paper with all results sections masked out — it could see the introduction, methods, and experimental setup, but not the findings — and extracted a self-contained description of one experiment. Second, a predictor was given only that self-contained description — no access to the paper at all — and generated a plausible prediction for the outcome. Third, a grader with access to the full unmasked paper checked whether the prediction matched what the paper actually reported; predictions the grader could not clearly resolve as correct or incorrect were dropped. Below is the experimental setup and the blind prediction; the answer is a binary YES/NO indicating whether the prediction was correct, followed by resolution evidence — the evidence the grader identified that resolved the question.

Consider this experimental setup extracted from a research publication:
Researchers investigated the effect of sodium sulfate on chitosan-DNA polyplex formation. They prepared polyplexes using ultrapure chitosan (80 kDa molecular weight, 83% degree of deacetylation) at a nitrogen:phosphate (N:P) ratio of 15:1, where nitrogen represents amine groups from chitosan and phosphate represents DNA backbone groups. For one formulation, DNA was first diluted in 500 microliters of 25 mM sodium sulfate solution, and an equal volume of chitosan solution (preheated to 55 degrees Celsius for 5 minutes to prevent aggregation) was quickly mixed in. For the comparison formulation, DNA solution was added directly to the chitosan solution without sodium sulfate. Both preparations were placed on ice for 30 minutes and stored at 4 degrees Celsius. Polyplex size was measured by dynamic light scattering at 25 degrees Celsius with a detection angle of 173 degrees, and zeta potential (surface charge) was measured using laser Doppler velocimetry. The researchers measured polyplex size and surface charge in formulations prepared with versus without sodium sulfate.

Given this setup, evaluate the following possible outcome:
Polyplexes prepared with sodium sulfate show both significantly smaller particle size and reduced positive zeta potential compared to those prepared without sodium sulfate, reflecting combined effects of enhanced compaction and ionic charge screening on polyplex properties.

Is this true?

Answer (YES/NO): YES